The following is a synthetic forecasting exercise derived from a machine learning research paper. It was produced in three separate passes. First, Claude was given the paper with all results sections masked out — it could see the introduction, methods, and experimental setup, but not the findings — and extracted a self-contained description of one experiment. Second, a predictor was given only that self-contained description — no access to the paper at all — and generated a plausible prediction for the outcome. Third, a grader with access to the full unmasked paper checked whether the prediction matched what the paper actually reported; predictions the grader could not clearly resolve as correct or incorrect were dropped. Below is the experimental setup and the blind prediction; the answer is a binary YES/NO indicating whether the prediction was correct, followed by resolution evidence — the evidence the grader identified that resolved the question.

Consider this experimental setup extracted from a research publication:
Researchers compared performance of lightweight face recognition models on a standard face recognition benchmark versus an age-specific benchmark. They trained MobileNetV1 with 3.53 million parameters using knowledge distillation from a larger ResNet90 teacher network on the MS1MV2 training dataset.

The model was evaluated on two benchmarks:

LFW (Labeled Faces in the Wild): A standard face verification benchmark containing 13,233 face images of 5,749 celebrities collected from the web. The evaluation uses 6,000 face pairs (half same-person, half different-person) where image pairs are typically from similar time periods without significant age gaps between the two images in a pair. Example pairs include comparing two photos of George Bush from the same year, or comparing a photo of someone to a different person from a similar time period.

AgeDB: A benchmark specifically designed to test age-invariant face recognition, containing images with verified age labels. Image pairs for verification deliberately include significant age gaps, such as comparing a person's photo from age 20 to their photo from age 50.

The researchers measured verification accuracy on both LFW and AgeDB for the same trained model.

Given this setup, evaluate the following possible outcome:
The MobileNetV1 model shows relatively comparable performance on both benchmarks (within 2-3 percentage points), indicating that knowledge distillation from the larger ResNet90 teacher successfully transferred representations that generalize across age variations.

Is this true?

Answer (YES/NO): YES